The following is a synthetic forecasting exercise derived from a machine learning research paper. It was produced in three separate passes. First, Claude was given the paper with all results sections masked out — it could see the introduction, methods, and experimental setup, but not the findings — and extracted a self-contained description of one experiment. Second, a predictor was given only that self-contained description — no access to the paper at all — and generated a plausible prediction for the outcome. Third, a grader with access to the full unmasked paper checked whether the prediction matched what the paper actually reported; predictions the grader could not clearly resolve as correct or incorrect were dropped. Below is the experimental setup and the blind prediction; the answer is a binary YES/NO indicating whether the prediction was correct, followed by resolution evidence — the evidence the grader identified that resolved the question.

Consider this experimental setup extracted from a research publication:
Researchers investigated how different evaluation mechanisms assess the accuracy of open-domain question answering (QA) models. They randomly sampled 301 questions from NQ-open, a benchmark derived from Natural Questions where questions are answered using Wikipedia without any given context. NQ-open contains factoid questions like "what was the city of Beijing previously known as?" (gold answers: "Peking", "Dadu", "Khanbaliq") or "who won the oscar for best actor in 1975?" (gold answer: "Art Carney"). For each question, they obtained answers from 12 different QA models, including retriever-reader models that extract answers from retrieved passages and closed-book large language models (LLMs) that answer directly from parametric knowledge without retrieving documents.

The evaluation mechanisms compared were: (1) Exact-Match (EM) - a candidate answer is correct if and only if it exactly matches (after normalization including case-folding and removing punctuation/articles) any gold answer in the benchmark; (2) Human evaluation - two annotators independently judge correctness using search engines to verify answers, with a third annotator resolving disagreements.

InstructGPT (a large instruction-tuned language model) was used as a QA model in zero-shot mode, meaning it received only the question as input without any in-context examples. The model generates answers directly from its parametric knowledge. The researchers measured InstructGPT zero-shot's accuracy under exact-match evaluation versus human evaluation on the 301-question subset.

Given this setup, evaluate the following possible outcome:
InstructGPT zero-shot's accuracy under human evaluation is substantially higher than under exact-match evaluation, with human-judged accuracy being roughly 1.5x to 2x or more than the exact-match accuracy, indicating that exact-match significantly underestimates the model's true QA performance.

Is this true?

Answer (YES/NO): YES